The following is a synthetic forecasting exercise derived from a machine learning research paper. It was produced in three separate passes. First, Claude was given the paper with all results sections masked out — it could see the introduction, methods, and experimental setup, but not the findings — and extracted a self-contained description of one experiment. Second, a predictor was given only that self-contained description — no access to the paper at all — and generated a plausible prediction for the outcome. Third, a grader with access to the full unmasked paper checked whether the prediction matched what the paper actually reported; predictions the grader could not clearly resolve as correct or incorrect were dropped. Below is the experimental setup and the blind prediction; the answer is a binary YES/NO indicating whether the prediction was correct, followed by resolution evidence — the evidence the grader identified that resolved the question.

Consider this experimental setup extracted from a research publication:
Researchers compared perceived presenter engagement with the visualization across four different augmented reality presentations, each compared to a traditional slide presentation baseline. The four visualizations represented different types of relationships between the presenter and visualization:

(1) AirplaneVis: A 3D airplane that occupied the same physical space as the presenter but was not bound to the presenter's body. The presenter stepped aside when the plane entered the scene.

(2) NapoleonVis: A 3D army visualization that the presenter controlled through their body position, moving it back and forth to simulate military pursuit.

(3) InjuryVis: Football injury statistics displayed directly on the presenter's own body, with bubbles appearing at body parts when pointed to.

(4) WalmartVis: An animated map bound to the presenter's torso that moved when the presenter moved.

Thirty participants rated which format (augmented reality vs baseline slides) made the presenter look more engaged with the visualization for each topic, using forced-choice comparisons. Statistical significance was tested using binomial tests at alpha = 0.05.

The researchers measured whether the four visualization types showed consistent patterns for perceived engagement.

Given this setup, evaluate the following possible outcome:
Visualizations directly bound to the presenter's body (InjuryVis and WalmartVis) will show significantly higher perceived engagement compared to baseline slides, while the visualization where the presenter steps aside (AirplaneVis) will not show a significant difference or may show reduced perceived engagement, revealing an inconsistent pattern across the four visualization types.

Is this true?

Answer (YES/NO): NO